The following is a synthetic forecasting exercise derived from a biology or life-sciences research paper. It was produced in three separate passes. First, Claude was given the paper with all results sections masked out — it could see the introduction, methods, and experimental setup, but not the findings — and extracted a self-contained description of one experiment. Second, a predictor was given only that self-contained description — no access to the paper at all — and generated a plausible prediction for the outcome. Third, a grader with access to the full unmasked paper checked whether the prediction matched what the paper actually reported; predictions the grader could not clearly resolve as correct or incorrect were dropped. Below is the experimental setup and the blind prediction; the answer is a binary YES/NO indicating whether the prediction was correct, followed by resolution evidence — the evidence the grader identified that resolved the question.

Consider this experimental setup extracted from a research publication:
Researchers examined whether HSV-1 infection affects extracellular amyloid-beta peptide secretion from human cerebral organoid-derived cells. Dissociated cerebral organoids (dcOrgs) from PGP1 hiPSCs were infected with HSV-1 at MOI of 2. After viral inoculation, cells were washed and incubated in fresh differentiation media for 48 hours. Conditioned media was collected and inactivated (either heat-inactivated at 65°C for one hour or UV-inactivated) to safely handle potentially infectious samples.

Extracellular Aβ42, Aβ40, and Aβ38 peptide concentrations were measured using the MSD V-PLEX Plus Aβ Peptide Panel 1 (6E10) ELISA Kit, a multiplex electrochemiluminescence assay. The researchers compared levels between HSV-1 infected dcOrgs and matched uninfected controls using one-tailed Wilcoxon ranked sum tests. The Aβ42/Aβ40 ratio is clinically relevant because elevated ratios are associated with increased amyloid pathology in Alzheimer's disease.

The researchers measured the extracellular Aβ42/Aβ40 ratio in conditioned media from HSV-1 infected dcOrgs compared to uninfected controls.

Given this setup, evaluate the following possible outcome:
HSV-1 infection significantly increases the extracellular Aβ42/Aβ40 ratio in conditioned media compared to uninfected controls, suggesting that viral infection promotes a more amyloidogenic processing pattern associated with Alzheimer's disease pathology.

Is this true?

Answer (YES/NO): NO